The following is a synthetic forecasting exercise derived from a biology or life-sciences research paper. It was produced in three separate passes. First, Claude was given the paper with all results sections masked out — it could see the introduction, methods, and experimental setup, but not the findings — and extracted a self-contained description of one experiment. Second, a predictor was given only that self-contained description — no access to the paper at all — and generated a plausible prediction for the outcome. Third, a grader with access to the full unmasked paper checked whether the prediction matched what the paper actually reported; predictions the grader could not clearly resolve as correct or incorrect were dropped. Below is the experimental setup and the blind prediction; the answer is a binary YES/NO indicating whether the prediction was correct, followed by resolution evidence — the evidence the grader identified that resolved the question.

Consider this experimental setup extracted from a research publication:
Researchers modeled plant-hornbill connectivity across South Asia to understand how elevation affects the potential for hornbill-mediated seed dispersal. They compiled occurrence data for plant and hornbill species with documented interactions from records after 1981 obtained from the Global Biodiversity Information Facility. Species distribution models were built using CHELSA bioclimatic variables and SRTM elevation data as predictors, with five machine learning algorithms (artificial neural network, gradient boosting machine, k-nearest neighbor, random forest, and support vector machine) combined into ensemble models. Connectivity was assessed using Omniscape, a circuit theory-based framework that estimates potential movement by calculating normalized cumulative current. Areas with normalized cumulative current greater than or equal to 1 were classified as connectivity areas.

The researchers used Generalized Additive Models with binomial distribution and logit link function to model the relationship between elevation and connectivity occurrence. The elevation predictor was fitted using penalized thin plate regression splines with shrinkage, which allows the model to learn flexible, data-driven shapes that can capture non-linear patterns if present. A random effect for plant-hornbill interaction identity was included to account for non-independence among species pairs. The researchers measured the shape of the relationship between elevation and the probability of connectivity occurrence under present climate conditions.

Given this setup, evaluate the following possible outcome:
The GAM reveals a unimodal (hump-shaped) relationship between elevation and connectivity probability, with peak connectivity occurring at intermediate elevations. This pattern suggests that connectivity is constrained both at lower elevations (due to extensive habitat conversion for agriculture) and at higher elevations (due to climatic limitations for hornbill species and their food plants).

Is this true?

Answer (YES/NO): NO